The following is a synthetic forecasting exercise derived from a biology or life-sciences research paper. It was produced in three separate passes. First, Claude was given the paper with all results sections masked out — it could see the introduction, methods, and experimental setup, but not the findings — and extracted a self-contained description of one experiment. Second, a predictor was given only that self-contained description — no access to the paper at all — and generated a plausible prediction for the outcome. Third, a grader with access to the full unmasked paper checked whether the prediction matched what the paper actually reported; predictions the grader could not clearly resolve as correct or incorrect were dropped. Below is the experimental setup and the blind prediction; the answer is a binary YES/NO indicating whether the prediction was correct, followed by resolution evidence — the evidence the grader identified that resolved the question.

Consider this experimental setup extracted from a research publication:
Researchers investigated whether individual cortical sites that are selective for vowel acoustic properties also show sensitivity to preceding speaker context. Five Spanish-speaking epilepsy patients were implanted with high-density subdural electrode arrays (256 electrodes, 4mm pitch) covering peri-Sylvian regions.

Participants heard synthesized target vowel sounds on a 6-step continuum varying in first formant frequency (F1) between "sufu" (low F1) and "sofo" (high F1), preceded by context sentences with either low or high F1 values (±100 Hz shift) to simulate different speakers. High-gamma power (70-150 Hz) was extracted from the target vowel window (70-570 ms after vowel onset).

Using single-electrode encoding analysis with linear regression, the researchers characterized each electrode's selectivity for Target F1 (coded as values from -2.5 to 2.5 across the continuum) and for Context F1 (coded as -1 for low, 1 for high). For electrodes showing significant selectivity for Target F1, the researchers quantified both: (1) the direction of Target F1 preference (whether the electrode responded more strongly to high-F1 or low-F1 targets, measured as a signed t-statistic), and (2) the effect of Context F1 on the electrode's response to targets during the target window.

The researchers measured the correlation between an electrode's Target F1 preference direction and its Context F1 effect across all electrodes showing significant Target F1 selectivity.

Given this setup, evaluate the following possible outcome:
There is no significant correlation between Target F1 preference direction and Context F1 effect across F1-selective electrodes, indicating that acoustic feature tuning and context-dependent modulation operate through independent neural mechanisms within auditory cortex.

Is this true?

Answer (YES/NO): NO